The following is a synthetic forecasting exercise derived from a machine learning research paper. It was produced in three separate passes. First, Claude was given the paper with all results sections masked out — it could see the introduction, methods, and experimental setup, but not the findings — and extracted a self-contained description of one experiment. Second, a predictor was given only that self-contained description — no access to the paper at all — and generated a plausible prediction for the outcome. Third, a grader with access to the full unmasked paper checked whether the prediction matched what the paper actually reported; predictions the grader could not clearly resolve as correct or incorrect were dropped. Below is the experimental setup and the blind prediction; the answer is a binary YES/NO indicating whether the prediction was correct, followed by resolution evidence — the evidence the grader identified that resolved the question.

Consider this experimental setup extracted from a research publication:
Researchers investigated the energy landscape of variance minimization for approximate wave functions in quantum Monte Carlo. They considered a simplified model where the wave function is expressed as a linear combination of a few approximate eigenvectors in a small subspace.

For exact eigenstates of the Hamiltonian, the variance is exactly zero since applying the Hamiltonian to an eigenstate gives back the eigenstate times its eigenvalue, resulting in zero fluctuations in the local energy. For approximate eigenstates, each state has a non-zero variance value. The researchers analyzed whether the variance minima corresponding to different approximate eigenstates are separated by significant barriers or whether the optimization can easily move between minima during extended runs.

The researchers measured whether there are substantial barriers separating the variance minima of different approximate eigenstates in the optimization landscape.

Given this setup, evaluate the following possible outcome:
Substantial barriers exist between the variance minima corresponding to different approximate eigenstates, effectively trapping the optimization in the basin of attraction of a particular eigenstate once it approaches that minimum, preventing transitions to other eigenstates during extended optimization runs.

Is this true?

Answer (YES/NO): NO